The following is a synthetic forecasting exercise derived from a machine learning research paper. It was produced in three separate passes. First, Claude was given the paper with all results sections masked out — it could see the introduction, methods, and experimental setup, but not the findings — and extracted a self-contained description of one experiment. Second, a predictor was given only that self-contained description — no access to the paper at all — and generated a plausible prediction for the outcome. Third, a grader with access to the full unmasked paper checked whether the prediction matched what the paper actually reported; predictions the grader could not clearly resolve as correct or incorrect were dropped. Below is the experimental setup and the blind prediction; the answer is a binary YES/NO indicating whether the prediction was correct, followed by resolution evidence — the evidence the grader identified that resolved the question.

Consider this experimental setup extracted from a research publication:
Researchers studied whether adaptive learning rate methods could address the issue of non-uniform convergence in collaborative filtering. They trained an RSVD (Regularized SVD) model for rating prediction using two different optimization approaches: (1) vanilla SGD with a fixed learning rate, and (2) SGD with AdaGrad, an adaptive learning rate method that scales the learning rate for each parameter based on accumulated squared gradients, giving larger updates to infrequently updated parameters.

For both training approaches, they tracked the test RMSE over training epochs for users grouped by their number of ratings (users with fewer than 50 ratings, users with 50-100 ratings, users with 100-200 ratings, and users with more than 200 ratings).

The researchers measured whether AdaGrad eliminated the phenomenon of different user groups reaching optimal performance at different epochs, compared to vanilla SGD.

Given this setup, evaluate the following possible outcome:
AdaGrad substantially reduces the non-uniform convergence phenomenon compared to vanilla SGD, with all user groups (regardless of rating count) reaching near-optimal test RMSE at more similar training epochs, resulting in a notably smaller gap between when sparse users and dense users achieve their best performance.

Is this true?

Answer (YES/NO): NO